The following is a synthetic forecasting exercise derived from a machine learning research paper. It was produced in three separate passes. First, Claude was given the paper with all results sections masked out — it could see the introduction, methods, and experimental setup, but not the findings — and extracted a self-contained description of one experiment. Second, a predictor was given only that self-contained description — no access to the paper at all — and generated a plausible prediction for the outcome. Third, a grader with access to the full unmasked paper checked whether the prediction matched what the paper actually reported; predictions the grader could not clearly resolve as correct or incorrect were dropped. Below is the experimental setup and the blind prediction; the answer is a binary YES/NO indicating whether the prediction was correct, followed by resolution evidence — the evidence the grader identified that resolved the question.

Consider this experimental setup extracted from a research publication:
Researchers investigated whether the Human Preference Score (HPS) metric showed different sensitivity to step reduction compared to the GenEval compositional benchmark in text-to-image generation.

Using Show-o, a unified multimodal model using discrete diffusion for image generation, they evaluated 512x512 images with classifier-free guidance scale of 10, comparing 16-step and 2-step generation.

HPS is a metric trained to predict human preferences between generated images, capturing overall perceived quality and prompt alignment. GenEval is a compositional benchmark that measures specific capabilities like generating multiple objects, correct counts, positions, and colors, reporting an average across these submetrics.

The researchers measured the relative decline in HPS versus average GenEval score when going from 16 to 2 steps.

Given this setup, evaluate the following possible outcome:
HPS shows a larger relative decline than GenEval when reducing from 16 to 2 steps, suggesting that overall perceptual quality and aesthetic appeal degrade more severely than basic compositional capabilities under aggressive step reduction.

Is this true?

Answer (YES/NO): NO